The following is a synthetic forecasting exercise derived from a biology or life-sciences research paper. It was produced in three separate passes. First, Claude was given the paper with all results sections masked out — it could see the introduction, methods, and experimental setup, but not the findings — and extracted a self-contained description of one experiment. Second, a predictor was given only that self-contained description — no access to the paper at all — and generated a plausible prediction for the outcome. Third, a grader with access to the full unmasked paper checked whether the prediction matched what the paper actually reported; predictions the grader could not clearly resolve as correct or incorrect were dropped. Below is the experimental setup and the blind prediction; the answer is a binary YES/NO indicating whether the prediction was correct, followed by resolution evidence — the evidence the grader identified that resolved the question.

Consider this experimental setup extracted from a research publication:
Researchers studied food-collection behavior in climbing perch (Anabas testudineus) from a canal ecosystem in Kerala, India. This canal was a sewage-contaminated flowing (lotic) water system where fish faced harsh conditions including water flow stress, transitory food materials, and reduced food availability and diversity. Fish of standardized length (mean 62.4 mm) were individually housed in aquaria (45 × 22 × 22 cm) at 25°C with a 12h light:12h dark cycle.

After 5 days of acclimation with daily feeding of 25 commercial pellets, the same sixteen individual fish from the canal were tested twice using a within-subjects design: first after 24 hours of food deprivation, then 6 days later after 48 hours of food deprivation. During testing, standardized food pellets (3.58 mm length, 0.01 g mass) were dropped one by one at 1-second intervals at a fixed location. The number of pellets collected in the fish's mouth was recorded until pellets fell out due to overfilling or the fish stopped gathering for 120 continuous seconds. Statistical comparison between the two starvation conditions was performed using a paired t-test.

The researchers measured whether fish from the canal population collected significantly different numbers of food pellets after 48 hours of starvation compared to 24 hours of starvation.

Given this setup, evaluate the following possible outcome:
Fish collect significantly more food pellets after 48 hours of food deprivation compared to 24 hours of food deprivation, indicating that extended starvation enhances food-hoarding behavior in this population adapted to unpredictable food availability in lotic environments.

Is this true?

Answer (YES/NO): NO